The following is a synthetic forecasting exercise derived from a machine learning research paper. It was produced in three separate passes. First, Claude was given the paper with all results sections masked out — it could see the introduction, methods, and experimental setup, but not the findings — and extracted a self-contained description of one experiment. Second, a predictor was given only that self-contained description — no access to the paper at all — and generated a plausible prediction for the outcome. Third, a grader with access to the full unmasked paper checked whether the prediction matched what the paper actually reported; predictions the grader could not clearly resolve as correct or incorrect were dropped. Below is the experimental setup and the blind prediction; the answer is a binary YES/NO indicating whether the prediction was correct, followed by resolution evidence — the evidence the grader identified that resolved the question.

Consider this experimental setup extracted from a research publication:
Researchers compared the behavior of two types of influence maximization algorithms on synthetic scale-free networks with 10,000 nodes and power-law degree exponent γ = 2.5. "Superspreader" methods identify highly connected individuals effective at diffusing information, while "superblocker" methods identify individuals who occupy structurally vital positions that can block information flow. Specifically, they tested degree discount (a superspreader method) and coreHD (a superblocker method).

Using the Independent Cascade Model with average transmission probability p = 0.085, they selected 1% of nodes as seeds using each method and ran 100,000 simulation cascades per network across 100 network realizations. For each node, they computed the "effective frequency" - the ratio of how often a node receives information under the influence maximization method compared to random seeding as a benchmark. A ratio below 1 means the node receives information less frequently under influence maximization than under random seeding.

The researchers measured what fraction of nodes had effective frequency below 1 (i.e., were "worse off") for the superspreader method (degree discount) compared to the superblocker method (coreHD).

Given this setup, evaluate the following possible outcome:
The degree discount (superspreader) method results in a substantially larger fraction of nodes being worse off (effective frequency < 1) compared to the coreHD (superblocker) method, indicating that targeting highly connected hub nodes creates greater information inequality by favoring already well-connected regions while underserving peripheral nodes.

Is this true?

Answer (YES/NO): NO